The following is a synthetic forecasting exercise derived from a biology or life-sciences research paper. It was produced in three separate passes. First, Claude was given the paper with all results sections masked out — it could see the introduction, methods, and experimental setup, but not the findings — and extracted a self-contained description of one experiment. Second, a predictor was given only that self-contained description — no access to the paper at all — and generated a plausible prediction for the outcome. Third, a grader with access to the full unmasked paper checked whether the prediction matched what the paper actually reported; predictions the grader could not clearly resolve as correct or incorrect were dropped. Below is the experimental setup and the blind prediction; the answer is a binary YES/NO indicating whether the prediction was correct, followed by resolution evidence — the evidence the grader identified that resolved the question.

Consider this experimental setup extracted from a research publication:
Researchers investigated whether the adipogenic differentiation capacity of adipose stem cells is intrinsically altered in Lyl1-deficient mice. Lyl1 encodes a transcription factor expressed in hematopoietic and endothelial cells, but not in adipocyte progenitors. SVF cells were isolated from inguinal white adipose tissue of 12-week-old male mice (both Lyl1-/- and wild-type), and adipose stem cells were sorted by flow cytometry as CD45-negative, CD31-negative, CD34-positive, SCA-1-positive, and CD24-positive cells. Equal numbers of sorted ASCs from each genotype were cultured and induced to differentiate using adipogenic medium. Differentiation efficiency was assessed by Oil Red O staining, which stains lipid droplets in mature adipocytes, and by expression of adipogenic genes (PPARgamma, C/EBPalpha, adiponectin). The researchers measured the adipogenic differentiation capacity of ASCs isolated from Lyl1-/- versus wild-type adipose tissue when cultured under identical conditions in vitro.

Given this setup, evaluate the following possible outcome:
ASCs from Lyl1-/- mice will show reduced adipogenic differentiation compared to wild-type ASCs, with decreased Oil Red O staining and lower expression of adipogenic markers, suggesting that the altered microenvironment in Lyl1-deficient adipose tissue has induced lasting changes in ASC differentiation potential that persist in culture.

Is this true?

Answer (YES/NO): NO